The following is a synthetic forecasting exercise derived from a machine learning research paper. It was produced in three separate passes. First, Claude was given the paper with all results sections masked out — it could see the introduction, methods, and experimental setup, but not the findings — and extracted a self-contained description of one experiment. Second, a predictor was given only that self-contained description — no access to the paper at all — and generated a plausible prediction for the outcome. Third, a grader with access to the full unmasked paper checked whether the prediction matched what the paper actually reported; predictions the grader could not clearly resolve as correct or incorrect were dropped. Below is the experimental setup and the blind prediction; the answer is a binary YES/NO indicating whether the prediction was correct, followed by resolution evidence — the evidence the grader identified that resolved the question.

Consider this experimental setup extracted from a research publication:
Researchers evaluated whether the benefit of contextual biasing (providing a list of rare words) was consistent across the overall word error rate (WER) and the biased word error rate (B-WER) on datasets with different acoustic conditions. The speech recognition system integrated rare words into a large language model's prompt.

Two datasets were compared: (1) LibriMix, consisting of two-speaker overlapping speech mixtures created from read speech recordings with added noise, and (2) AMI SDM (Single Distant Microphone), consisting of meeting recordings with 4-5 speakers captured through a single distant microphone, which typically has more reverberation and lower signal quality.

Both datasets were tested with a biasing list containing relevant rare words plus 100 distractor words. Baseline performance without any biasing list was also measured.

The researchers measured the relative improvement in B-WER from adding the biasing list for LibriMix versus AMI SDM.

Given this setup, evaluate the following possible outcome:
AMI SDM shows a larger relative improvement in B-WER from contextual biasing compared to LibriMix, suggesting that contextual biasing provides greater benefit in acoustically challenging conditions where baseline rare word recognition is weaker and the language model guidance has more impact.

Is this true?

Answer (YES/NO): NO